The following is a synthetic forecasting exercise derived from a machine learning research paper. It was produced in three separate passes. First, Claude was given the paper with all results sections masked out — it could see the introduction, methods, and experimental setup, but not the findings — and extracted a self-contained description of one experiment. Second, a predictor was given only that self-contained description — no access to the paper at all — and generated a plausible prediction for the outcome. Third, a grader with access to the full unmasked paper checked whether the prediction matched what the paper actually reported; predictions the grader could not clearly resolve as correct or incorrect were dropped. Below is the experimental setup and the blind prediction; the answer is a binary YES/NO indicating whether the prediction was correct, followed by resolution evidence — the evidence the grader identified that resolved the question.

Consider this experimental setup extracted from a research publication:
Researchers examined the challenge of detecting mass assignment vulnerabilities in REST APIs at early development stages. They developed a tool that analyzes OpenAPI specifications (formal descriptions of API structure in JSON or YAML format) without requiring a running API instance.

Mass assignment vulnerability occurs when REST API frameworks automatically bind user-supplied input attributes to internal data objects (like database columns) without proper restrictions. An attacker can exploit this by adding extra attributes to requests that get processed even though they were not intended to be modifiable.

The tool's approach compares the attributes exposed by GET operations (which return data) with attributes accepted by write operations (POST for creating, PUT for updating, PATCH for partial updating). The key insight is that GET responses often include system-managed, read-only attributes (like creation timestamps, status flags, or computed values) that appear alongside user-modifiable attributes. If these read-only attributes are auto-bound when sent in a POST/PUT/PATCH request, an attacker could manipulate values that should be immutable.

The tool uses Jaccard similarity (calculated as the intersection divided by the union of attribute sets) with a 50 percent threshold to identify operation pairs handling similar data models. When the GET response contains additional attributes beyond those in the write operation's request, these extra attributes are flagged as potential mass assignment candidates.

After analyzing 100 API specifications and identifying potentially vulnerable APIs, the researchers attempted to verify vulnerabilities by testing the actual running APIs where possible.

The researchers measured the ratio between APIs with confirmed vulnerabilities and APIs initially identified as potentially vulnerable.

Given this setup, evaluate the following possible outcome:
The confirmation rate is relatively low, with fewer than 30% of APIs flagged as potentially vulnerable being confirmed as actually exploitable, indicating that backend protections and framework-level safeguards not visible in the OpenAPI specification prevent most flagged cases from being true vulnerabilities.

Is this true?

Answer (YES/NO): NO